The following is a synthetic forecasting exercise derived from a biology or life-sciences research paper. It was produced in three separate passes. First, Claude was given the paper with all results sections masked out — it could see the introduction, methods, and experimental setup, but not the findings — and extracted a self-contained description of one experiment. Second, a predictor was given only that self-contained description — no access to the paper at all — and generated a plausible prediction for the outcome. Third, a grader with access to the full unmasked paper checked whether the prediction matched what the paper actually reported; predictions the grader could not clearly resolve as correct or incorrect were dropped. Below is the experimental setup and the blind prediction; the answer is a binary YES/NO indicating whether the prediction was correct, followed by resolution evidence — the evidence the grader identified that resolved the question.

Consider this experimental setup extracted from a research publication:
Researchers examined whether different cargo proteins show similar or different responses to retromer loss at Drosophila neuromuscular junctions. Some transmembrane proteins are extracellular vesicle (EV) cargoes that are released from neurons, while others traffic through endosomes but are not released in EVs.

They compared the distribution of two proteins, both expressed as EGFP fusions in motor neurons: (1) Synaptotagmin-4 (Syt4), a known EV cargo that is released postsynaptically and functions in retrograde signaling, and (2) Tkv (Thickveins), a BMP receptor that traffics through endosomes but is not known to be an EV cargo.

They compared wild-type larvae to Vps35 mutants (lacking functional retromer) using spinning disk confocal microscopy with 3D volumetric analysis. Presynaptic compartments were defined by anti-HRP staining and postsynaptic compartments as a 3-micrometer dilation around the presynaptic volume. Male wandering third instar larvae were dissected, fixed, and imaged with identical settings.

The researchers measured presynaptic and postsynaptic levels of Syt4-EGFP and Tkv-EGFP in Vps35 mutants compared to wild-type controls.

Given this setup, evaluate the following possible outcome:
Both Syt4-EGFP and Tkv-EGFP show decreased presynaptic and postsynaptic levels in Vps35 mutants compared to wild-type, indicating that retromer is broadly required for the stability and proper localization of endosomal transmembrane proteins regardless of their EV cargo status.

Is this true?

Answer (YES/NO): NO